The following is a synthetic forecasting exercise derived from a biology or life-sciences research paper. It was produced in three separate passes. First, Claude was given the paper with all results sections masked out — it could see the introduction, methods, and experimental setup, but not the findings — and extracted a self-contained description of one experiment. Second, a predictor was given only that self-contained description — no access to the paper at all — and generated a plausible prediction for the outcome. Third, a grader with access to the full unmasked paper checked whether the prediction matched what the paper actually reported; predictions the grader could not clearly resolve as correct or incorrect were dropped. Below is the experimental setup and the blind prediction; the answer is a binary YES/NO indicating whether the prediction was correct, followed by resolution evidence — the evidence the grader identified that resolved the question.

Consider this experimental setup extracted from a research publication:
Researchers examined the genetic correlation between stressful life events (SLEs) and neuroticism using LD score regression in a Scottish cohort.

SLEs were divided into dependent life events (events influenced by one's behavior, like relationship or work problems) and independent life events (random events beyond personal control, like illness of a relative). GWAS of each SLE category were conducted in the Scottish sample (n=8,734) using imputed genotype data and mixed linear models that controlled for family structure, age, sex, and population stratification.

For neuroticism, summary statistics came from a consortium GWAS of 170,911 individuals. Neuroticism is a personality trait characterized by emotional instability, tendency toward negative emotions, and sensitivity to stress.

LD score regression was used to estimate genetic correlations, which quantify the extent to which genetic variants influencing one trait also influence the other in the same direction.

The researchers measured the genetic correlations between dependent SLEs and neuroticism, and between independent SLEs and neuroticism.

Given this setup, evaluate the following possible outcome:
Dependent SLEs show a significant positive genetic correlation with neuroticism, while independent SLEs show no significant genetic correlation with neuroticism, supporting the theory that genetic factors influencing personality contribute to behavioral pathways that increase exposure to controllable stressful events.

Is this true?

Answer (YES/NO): YES